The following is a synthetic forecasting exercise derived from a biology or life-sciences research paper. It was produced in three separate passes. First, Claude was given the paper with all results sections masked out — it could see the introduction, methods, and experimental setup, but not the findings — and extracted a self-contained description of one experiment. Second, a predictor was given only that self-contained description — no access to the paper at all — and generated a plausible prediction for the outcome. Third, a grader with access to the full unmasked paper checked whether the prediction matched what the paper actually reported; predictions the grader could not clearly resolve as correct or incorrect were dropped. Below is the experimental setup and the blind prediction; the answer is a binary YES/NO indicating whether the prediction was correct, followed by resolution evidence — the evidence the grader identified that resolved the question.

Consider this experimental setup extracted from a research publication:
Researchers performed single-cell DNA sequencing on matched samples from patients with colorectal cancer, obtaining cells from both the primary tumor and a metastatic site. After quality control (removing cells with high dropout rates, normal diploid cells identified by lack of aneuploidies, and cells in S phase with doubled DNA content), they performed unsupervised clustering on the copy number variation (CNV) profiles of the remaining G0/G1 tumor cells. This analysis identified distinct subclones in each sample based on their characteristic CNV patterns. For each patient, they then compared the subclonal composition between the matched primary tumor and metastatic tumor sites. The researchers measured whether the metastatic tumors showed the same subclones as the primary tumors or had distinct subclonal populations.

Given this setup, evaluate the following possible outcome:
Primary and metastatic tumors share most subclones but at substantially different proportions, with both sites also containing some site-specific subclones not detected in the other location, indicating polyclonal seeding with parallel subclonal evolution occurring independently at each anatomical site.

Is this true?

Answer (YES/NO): NO